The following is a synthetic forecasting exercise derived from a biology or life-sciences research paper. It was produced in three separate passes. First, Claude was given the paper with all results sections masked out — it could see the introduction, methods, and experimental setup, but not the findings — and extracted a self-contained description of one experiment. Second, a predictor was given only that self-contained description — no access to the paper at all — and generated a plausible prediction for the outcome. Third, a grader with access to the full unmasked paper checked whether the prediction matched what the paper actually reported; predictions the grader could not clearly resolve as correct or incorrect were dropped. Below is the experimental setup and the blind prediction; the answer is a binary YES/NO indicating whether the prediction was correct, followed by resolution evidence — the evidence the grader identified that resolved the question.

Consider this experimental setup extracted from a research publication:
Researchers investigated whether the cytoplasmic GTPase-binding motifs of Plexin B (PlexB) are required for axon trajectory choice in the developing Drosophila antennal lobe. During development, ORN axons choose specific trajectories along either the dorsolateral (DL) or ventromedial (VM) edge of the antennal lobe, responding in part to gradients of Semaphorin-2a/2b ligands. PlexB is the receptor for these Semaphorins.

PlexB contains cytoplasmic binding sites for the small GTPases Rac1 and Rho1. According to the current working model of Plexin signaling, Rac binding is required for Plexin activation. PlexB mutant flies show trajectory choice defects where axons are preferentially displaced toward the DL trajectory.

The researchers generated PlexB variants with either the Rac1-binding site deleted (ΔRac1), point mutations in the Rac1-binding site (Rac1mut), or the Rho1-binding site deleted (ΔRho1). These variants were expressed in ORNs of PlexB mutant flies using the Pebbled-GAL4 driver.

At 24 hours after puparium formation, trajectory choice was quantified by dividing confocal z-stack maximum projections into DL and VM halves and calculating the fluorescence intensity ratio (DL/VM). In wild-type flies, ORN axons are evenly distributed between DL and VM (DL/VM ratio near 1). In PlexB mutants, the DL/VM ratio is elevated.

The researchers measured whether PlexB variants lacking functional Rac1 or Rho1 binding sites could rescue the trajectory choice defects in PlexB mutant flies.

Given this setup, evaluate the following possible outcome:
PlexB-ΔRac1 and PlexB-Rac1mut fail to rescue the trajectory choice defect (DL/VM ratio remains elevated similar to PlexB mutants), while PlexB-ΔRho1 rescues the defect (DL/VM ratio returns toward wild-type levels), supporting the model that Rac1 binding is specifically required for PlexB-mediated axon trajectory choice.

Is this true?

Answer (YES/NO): NO